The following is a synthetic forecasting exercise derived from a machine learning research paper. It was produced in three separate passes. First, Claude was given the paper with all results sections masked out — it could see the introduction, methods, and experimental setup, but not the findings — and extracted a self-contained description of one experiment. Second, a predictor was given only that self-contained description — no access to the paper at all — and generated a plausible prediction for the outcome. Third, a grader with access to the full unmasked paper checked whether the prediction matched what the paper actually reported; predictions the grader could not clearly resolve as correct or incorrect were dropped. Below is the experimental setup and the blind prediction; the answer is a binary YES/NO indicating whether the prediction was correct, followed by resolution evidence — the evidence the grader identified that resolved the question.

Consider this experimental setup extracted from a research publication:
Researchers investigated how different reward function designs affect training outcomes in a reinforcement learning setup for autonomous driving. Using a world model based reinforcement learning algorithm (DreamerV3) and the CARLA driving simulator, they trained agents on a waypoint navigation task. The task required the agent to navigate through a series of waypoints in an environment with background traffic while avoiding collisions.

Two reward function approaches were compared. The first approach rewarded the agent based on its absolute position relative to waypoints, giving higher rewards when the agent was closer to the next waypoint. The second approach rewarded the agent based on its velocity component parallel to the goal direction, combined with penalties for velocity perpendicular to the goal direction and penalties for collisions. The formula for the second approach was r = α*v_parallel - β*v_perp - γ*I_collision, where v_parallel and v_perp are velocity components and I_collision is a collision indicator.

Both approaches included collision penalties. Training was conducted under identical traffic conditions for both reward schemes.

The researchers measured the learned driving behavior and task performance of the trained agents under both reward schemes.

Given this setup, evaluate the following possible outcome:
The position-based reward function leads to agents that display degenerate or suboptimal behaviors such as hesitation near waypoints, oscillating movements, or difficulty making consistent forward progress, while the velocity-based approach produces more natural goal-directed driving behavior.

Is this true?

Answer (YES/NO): YES